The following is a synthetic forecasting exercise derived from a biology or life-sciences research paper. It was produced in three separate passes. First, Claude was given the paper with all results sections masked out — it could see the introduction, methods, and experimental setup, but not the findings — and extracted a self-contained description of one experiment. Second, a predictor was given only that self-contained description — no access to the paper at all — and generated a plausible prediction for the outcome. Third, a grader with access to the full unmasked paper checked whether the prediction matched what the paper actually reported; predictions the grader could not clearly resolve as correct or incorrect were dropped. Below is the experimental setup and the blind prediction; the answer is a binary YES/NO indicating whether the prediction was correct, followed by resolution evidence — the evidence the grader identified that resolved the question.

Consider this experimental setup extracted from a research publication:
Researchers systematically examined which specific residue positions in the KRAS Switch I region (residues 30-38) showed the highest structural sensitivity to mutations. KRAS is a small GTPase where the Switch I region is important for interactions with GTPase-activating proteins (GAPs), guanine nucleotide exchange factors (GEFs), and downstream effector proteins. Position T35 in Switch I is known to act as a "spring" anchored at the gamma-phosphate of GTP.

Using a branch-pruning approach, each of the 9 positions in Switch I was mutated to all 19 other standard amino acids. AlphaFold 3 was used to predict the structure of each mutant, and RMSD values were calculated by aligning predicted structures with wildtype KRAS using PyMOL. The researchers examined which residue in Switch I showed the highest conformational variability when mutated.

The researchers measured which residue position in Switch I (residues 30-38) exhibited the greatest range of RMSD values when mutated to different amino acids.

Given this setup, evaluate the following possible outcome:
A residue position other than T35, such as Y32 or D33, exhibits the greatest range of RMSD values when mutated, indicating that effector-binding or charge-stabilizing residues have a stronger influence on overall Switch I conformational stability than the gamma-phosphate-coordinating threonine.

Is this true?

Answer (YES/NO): NO